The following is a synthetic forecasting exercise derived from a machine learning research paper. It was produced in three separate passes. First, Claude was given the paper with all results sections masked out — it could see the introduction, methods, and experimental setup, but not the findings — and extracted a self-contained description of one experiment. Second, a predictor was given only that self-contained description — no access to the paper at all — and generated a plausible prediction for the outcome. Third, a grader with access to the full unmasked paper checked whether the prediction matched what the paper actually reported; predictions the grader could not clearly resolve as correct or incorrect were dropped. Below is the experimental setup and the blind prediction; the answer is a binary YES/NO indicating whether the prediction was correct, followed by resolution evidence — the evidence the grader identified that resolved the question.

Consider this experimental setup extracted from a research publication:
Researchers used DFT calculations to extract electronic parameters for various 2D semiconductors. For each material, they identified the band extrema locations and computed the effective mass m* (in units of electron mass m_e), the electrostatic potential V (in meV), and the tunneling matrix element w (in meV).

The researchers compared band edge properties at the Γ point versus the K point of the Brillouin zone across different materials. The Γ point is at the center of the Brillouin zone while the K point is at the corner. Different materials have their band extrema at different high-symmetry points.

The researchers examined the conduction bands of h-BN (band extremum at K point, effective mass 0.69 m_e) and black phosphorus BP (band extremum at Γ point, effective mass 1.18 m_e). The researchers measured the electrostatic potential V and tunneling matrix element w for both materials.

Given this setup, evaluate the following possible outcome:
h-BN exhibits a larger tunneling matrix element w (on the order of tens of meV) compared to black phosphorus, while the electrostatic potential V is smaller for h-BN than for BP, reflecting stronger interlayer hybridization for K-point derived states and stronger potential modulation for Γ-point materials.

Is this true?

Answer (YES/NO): NO